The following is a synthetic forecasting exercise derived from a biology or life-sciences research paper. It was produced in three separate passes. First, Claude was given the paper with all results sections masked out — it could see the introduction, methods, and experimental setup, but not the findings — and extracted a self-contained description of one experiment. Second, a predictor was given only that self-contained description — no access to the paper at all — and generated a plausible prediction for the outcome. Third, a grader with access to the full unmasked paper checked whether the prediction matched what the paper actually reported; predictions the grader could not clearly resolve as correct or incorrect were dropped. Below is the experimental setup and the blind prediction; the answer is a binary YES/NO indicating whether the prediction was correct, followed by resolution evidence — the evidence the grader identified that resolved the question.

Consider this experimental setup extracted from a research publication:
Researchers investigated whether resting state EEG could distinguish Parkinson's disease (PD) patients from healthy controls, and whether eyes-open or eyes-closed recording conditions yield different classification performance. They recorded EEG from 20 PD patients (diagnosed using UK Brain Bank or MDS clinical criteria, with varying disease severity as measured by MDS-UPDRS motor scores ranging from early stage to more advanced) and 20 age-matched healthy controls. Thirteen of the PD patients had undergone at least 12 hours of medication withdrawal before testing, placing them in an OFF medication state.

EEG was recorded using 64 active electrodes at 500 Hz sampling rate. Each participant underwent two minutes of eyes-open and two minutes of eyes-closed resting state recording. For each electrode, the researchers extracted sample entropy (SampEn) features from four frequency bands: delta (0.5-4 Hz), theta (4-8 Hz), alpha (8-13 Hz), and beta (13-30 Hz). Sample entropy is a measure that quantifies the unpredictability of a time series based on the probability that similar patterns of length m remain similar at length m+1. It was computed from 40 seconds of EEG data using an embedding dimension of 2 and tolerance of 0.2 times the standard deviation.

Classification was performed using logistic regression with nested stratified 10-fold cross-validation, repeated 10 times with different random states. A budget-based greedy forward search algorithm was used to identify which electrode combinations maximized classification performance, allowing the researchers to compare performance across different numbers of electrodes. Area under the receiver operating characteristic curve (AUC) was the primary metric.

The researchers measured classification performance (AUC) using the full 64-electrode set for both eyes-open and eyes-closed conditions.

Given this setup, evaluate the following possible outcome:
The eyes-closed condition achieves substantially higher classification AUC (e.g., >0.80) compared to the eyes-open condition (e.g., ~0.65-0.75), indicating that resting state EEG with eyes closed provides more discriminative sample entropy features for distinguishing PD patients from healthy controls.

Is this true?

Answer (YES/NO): NO